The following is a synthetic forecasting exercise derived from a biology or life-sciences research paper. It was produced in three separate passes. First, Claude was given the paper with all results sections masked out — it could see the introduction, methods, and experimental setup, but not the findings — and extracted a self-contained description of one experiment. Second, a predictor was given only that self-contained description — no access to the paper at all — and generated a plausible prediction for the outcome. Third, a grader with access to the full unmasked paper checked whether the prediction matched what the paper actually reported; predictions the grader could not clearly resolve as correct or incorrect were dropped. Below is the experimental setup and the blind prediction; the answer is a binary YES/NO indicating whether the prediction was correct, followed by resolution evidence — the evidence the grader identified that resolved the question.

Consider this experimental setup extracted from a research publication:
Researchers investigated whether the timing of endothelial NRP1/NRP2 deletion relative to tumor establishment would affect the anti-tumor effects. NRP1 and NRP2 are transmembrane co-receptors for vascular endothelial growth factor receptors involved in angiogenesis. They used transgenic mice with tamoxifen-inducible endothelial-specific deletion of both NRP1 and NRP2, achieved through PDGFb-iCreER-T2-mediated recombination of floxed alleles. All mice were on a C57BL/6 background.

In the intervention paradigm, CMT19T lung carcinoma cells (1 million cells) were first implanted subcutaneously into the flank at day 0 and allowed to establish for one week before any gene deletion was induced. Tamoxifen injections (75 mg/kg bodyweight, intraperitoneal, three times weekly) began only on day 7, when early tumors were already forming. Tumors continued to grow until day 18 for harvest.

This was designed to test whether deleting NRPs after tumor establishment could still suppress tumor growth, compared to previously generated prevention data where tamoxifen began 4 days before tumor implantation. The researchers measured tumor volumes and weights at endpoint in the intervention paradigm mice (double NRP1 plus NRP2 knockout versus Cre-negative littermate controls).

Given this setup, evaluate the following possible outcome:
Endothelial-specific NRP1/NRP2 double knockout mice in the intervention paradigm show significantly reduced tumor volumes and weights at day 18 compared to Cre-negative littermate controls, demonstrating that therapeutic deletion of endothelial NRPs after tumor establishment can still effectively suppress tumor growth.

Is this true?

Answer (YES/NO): YES